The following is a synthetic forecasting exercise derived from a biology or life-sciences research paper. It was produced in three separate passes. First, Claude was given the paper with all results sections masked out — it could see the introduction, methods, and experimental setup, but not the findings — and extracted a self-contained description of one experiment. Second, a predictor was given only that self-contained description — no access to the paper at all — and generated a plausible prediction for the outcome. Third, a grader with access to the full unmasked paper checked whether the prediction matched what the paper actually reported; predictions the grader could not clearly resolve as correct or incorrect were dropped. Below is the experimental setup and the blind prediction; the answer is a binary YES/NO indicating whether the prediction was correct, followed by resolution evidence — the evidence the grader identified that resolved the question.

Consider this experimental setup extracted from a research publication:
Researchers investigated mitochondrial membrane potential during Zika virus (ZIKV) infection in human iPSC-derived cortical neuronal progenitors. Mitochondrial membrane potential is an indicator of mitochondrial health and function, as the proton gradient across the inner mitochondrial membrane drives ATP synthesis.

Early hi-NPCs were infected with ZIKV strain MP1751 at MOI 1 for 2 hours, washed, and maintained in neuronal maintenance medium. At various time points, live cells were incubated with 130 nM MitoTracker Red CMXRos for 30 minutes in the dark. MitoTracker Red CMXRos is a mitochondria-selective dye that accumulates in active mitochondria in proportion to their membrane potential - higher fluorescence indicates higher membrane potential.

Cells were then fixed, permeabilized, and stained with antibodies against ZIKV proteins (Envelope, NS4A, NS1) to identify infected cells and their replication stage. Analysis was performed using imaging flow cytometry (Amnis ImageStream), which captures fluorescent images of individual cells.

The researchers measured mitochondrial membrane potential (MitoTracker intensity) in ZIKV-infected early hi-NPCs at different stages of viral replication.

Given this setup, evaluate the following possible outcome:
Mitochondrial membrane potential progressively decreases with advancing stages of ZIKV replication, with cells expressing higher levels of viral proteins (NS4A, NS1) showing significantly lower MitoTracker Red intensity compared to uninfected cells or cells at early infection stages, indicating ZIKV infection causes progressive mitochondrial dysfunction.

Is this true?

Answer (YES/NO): NO